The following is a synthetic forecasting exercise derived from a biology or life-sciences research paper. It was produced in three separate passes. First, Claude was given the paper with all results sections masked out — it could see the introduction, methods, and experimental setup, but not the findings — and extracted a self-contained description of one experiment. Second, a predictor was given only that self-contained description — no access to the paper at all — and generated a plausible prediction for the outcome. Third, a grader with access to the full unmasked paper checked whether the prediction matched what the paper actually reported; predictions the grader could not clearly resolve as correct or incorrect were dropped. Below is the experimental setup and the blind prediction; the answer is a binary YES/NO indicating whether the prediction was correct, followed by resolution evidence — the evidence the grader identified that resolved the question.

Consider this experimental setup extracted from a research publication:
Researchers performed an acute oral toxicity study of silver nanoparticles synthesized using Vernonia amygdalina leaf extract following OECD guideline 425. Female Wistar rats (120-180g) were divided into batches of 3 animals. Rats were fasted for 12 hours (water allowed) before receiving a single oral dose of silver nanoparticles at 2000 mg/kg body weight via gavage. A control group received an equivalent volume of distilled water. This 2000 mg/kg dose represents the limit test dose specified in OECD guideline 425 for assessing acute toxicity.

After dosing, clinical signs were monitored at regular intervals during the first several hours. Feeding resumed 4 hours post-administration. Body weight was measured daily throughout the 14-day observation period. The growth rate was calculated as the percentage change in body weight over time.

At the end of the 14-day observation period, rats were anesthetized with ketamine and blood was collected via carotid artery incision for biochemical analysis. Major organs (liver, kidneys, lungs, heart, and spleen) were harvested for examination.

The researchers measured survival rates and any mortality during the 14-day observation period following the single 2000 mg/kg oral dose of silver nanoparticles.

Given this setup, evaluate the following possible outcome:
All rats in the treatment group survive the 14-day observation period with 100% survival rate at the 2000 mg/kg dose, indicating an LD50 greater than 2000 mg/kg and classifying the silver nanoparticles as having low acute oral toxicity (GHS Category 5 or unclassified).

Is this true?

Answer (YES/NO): YES